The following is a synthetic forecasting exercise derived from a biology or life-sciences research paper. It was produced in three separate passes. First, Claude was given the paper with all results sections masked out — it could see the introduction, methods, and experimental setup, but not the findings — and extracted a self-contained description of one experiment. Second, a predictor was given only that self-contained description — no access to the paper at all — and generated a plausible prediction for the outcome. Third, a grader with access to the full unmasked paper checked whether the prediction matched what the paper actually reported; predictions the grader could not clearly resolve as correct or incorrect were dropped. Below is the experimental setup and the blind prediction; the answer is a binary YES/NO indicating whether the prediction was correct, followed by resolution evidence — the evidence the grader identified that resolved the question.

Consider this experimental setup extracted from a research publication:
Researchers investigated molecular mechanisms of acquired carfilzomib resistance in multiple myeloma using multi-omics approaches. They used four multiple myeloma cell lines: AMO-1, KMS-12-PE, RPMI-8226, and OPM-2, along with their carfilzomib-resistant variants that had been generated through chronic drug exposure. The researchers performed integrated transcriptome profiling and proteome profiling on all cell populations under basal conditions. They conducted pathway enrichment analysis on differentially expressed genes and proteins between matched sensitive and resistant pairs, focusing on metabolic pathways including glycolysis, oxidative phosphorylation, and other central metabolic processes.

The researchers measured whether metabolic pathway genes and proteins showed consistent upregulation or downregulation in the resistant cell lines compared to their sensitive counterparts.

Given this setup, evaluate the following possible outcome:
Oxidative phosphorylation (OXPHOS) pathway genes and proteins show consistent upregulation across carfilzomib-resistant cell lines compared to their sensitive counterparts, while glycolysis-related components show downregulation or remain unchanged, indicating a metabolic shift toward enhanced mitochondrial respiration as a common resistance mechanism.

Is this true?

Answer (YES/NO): NO